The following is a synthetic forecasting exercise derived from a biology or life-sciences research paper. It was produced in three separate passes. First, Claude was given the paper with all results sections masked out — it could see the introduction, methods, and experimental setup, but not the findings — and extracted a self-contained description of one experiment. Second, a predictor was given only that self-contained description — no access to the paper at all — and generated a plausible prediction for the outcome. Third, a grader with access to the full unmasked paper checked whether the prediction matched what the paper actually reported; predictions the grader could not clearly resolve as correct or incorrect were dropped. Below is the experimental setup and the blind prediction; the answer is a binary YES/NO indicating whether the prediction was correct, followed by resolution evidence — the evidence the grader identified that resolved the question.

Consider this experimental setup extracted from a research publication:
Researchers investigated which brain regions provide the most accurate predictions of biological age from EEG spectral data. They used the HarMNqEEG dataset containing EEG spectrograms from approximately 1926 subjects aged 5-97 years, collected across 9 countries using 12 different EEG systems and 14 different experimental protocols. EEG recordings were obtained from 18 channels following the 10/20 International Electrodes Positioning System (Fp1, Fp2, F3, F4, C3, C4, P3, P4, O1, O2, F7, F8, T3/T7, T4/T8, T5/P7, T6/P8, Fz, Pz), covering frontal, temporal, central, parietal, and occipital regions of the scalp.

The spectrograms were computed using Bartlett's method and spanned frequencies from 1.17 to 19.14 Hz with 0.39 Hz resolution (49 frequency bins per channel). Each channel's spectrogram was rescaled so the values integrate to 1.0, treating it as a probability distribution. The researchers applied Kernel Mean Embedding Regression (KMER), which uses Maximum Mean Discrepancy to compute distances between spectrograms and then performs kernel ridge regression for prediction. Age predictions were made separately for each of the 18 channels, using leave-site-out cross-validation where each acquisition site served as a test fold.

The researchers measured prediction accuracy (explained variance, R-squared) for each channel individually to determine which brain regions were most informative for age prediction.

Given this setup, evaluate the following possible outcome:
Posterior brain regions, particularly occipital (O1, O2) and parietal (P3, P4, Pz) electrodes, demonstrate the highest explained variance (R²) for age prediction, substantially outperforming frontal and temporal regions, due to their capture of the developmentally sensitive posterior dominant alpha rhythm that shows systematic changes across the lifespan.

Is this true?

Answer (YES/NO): NO